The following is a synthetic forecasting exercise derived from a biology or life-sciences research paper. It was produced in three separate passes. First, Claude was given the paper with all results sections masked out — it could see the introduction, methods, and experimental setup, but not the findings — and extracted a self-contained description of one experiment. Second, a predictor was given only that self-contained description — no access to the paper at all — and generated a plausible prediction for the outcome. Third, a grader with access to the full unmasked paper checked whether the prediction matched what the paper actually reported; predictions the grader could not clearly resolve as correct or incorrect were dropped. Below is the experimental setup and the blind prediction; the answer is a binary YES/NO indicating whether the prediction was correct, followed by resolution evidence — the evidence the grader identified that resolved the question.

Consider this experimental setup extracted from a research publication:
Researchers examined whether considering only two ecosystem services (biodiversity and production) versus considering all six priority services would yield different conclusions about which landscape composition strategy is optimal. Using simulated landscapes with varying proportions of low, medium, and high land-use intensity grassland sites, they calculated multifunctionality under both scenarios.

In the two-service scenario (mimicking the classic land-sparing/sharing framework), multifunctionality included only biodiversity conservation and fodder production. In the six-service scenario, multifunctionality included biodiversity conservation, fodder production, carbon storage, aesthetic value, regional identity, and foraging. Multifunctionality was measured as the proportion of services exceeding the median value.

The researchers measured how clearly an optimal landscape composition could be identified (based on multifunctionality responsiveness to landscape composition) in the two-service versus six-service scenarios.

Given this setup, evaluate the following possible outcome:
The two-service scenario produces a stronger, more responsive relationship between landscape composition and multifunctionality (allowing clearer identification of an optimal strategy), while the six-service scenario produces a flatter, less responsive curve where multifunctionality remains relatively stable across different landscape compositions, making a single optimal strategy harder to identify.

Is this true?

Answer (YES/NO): YES